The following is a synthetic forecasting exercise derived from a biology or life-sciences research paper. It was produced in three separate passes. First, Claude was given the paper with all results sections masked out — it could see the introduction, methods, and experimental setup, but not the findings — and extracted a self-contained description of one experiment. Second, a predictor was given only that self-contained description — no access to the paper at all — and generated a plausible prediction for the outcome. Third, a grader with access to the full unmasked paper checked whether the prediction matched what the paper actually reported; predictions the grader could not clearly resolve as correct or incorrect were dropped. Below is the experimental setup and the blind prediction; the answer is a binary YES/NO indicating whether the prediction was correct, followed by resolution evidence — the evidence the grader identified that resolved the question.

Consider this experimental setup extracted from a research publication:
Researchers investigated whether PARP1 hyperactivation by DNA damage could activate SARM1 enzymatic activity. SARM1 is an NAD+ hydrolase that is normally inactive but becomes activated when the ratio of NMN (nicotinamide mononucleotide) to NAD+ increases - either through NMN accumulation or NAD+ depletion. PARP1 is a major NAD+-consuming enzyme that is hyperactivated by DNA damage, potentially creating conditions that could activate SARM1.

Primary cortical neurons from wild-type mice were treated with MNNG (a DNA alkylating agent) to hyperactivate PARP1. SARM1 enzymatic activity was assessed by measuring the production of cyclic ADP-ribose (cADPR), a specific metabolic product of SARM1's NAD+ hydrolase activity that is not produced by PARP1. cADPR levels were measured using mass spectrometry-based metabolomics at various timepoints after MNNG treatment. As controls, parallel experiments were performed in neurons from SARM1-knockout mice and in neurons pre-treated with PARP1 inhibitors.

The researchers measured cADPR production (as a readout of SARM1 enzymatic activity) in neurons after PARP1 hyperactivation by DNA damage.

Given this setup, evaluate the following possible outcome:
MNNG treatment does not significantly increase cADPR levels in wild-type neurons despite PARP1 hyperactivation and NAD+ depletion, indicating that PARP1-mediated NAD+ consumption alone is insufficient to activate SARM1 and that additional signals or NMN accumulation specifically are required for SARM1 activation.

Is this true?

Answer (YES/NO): NO